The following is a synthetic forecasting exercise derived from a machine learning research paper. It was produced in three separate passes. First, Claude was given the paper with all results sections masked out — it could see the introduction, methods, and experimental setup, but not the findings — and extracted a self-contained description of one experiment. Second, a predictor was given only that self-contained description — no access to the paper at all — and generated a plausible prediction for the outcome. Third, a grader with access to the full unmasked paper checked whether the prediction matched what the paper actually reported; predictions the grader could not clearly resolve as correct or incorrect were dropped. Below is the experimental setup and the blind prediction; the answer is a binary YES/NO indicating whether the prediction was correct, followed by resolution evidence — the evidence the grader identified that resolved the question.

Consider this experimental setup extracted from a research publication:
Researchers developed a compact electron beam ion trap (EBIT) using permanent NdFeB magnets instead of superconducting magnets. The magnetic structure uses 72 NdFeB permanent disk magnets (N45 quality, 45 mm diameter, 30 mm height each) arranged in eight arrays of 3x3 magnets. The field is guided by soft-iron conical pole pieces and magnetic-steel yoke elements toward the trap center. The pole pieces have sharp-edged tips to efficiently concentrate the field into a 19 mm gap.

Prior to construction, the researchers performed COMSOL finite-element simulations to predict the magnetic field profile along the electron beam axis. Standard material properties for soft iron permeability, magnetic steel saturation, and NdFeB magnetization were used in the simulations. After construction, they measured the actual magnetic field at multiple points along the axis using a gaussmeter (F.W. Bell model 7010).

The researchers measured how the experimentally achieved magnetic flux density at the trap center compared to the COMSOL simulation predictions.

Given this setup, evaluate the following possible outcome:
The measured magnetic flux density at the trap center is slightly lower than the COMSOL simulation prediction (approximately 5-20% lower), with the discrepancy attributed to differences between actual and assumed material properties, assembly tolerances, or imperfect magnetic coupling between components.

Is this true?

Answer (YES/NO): NO